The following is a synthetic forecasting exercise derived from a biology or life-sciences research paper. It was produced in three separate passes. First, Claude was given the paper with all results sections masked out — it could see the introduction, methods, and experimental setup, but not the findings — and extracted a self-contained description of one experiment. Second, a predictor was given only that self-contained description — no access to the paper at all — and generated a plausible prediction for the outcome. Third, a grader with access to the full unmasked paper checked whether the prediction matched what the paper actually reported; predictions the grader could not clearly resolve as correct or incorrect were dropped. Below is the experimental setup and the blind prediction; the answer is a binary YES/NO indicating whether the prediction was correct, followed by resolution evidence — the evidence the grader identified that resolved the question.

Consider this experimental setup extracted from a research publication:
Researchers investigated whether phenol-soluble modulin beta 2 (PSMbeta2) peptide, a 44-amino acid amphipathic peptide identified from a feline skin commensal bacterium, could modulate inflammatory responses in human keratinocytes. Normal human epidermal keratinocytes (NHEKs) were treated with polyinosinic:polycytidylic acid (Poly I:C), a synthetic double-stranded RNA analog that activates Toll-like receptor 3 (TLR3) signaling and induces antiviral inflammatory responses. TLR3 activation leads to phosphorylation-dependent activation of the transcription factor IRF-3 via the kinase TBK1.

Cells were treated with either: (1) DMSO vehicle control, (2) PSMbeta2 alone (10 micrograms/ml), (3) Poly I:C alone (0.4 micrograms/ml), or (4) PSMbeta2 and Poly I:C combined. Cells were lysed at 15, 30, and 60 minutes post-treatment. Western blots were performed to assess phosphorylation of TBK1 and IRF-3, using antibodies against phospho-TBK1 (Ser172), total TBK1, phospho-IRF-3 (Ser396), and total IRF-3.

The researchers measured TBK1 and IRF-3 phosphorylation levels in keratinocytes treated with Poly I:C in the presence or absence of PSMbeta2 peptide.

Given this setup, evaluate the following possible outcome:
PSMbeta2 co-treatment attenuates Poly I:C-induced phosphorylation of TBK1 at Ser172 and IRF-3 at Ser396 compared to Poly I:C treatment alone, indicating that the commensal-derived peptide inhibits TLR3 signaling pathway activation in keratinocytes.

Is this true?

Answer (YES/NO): YES